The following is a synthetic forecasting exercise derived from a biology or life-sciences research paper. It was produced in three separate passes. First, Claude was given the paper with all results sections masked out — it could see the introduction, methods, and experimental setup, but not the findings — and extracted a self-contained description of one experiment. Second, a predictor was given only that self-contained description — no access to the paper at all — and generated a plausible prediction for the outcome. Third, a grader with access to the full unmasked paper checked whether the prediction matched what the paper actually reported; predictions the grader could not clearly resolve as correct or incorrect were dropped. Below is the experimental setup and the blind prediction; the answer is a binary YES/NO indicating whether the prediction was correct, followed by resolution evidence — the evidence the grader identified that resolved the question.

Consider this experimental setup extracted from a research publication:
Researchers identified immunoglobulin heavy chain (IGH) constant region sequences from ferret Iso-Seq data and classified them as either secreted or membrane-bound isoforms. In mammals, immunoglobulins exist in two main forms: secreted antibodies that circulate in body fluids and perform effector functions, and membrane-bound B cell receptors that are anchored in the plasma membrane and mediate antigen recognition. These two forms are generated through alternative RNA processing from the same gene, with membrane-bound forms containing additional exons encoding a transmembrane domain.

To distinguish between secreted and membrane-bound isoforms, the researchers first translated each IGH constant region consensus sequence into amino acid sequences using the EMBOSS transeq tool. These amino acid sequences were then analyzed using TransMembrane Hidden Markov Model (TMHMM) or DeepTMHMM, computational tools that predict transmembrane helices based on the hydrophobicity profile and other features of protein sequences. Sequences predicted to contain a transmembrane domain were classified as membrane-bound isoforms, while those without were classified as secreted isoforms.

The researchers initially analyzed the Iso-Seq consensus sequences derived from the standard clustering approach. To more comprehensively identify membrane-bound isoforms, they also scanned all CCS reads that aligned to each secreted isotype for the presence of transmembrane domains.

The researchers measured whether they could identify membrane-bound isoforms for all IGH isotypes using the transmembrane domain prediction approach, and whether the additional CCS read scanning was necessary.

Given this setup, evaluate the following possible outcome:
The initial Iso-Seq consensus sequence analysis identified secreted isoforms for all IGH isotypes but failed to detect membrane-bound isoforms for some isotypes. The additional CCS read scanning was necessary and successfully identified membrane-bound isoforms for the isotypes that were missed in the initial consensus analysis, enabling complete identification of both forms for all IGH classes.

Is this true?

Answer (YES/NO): YES